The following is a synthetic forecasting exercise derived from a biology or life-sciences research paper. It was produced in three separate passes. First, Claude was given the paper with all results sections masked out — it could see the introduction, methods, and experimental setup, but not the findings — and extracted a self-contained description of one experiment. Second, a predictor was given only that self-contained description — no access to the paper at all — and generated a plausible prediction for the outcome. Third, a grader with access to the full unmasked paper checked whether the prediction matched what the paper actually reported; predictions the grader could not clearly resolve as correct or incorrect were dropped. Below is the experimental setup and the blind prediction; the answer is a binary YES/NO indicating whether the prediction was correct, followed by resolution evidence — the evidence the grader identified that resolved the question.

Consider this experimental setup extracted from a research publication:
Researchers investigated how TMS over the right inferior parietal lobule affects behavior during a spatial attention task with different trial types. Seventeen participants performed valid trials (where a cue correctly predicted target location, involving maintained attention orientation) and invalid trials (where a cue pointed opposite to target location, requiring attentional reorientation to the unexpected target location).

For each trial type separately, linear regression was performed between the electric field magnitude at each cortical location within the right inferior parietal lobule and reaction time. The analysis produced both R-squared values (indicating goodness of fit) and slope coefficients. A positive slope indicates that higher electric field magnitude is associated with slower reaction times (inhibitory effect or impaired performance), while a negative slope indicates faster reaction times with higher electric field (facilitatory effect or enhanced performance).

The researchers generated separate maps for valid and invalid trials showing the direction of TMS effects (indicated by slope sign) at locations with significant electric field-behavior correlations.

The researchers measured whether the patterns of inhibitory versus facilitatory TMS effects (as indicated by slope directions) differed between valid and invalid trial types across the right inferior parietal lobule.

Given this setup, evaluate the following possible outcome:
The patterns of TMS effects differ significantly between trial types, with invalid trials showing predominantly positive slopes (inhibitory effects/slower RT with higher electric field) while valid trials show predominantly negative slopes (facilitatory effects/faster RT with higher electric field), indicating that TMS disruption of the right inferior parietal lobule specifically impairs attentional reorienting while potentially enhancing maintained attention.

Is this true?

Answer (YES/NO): NO